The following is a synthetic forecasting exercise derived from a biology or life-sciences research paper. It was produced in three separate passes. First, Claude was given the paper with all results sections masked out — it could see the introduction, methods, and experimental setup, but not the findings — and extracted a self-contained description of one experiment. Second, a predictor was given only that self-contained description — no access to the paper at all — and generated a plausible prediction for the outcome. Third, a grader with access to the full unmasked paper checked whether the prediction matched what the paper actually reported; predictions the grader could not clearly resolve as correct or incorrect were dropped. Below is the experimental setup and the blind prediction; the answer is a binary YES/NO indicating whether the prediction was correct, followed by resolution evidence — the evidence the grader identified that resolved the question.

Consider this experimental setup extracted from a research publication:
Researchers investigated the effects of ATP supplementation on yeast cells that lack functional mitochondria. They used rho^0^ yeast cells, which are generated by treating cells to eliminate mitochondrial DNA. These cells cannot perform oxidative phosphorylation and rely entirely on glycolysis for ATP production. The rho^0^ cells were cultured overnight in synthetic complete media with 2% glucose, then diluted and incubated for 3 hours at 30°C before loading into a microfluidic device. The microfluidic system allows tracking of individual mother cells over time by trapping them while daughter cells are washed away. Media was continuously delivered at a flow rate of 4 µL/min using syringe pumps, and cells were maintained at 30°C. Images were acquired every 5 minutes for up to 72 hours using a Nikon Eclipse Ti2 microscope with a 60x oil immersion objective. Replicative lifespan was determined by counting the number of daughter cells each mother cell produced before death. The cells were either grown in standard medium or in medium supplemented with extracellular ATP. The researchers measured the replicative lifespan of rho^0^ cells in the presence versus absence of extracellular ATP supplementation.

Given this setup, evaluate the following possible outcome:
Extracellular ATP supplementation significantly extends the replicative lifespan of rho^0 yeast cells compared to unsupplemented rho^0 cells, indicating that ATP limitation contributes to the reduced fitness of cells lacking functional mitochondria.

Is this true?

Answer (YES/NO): NO